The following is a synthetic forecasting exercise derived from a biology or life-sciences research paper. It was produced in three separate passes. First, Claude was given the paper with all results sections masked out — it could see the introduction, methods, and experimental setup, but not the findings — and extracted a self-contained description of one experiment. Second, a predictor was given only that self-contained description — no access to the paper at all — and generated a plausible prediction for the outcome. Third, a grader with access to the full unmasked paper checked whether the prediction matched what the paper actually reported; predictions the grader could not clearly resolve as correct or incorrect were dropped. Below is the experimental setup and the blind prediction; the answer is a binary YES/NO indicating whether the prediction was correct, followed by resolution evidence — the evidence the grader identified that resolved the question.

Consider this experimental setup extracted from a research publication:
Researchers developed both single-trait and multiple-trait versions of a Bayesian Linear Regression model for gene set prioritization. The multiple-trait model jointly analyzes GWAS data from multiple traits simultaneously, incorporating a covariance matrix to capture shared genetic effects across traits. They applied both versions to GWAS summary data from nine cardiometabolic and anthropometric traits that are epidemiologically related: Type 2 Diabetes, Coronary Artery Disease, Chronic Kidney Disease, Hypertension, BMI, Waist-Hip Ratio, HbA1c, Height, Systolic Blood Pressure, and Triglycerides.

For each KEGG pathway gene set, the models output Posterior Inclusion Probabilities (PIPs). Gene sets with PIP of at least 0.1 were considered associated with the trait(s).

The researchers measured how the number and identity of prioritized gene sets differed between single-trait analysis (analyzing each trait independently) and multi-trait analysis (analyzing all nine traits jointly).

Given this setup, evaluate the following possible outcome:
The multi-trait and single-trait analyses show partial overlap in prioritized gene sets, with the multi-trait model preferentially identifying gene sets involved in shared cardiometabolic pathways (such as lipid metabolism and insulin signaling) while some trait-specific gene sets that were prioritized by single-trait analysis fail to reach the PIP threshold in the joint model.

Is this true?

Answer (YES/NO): NO